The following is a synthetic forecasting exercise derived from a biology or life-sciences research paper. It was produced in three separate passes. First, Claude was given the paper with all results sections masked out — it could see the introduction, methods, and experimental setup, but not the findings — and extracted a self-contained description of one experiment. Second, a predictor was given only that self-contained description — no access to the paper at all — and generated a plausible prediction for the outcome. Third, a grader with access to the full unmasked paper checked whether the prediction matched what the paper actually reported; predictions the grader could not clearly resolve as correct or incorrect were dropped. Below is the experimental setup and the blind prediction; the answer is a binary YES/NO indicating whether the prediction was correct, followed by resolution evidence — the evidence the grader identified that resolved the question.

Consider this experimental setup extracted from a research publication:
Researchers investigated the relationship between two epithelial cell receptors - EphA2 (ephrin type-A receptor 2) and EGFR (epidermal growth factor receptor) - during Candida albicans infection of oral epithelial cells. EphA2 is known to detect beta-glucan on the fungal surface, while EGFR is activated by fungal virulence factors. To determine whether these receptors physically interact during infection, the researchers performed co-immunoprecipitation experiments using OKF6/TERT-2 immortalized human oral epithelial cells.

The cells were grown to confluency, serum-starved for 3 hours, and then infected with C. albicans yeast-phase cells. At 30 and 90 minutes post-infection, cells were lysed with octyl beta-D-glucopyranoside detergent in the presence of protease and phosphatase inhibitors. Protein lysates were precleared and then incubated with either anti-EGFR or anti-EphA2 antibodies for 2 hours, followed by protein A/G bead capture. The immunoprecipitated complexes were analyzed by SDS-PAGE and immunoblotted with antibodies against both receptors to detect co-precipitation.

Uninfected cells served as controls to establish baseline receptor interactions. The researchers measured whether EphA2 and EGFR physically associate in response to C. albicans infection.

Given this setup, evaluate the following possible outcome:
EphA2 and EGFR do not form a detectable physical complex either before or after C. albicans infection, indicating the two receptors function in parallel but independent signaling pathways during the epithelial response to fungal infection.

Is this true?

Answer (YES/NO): NO